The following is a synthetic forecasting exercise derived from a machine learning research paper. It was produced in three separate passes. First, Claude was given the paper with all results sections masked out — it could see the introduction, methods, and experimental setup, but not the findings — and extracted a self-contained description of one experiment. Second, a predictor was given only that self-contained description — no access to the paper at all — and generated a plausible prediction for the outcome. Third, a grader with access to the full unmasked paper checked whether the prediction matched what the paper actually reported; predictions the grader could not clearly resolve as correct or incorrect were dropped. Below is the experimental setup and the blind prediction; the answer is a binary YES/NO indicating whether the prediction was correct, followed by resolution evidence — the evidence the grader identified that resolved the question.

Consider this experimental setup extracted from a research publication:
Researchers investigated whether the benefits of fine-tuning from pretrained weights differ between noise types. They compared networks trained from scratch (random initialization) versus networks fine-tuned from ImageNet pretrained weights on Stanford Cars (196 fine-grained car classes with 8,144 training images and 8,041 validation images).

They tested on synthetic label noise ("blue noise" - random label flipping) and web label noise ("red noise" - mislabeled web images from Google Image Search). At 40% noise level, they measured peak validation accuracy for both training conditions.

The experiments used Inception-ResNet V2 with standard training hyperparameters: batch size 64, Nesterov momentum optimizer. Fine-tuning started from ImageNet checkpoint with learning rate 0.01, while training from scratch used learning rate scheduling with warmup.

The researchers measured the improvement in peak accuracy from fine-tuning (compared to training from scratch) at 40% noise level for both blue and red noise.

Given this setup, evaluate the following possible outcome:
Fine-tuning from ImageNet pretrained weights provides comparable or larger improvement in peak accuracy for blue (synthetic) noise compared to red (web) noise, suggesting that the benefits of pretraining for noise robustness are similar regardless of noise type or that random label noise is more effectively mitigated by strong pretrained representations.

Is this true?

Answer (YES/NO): YES